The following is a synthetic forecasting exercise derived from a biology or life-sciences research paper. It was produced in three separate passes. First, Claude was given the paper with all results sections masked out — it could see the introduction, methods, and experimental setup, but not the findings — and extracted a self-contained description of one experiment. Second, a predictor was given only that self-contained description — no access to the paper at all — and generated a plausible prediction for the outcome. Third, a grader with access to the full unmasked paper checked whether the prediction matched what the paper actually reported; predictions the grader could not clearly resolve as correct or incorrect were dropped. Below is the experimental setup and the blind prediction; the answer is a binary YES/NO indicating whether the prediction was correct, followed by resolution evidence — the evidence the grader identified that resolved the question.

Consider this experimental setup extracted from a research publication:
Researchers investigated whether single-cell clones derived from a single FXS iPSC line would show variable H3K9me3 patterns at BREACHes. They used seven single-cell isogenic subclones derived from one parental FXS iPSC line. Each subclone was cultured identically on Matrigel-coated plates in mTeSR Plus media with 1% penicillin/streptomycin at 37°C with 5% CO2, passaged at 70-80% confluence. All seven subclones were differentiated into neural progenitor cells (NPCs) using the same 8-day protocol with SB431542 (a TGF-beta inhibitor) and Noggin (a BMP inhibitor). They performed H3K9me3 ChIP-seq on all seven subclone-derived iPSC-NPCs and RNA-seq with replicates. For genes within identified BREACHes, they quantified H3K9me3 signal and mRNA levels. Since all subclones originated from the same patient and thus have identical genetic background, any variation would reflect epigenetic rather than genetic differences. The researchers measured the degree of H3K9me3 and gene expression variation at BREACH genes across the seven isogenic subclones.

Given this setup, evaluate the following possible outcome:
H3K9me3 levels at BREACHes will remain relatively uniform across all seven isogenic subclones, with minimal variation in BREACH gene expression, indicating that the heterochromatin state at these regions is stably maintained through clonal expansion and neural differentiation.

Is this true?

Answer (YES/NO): NO